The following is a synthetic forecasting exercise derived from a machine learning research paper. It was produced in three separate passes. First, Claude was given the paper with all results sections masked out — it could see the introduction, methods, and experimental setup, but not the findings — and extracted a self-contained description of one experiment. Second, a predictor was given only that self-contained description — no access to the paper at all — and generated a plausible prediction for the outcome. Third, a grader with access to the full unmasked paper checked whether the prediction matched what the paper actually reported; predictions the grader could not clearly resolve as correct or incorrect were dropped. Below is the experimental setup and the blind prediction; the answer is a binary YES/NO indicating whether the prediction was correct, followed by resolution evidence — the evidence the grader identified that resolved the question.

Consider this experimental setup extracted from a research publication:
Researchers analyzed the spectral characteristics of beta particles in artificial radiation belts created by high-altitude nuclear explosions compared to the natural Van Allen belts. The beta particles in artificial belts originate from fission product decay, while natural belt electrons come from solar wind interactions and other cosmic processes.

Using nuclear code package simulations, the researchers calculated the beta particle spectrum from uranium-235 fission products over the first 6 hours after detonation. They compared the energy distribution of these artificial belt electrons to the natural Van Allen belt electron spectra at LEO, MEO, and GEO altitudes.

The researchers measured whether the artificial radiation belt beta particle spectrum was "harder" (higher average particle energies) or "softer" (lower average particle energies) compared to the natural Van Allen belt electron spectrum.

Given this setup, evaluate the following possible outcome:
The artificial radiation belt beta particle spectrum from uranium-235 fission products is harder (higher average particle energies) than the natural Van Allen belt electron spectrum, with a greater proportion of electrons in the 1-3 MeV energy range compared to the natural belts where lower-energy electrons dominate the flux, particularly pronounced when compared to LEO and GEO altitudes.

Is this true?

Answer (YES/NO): YES